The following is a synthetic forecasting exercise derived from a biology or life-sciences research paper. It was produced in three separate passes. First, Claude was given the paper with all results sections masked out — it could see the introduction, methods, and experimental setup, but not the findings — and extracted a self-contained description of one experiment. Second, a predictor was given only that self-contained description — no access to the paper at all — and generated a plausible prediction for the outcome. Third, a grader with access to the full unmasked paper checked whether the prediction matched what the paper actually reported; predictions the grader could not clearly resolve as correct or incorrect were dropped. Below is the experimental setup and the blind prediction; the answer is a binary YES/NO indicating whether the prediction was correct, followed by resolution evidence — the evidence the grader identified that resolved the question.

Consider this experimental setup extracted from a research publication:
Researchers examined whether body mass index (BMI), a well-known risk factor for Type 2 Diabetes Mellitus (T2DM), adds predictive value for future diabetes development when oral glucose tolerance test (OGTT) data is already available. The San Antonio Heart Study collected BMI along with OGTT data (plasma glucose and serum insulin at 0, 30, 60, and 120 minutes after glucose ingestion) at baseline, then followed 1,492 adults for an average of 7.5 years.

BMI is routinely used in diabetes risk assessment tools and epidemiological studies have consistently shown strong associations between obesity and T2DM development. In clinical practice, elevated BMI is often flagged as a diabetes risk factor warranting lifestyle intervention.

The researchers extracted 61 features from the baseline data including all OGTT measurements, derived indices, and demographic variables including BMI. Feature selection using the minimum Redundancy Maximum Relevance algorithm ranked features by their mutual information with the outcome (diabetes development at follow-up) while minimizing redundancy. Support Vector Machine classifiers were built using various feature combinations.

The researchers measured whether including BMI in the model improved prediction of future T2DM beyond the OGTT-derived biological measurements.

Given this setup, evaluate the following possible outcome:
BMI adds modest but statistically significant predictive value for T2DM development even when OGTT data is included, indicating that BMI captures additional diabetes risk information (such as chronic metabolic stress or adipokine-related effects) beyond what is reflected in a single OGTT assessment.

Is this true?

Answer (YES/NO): NO